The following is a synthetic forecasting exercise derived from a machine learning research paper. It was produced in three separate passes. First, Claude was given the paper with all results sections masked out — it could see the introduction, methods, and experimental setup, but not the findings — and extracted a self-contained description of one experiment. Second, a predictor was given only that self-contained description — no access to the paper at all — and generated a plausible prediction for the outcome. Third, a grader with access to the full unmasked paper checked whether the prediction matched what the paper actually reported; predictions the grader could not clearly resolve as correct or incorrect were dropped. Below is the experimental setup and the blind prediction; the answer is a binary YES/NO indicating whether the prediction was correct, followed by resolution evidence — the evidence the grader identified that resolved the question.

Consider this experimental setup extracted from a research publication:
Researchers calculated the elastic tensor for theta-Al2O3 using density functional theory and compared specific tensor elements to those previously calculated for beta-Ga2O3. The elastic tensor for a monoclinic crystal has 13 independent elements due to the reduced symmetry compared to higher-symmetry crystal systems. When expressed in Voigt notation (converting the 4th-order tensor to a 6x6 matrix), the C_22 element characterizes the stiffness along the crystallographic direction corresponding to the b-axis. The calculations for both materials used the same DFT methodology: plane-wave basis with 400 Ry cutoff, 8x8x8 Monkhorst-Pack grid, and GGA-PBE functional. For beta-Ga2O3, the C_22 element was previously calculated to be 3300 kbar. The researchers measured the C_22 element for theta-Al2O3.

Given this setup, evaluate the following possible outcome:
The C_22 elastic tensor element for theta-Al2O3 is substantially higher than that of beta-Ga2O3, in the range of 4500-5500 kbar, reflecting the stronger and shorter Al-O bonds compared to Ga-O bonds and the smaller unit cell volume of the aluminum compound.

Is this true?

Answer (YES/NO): NO